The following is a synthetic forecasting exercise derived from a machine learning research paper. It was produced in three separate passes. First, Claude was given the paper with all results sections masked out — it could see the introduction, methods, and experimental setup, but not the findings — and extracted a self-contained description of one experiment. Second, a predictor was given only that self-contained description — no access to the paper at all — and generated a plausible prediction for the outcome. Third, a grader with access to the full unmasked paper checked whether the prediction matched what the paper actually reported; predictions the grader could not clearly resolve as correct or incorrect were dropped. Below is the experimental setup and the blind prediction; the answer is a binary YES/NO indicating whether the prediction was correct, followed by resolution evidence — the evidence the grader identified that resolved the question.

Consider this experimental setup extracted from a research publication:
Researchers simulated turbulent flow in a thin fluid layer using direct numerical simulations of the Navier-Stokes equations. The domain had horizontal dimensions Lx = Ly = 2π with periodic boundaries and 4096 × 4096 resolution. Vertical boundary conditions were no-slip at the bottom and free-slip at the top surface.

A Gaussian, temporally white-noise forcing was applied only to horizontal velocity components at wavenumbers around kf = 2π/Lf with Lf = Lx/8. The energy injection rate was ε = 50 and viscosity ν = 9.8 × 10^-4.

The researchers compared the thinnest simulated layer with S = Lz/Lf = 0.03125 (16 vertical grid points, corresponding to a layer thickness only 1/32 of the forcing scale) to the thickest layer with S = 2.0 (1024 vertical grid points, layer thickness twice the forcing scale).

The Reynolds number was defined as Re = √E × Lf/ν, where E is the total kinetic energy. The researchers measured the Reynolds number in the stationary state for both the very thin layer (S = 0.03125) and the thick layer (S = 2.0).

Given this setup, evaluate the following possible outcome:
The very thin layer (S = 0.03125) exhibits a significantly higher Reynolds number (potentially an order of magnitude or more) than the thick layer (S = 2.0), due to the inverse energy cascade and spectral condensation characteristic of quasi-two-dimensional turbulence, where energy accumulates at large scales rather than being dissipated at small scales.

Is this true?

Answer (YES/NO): NO